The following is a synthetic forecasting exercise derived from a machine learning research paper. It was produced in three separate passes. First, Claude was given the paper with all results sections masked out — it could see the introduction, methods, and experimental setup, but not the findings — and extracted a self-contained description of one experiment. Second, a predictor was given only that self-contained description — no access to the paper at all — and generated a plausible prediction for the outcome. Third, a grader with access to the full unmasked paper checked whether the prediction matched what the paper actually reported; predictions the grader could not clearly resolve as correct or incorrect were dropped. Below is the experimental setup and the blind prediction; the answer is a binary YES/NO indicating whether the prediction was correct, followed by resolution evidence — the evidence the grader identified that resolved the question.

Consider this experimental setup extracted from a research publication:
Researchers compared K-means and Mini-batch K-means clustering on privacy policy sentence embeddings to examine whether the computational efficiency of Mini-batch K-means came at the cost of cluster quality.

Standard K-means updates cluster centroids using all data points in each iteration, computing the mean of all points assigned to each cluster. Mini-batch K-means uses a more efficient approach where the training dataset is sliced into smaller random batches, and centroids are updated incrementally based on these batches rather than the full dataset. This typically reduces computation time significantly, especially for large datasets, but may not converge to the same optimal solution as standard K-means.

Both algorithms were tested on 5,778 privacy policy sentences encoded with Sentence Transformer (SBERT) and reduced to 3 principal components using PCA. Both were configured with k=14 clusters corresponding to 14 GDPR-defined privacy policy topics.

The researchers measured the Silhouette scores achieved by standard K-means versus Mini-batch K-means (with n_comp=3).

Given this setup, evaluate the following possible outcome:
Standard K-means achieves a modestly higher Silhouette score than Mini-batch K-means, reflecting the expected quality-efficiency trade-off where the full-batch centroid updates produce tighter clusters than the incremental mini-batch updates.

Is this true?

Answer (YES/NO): YES